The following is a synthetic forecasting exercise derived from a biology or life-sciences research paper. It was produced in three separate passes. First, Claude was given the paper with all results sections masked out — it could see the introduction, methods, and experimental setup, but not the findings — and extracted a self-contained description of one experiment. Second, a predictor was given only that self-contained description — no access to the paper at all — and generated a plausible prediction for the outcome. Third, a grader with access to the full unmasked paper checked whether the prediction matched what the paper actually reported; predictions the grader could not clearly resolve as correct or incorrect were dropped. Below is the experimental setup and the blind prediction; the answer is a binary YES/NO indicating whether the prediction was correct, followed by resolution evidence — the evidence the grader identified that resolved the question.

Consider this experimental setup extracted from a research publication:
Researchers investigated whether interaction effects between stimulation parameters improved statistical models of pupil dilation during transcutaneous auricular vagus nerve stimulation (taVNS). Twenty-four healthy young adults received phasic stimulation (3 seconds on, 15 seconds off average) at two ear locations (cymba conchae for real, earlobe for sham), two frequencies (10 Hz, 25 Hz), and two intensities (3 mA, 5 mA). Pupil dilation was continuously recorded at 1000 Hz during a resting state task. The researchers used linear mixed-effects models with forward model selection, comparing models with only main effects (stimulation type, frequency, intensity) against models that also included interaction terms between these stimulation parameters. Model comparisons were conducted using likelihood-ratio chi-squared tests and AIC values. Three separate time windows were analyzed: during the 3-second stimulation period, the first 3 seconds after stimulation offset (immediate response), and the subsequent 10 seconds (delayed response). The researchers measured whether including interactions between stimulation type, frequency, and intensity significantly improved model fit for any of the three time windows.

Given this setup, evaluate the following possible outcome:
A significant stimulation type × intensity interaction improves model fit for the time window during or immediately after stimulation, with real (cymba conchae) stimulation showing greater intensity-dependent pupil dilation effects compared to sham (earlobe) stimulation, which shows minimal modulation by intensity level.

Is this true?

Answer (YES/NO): NO